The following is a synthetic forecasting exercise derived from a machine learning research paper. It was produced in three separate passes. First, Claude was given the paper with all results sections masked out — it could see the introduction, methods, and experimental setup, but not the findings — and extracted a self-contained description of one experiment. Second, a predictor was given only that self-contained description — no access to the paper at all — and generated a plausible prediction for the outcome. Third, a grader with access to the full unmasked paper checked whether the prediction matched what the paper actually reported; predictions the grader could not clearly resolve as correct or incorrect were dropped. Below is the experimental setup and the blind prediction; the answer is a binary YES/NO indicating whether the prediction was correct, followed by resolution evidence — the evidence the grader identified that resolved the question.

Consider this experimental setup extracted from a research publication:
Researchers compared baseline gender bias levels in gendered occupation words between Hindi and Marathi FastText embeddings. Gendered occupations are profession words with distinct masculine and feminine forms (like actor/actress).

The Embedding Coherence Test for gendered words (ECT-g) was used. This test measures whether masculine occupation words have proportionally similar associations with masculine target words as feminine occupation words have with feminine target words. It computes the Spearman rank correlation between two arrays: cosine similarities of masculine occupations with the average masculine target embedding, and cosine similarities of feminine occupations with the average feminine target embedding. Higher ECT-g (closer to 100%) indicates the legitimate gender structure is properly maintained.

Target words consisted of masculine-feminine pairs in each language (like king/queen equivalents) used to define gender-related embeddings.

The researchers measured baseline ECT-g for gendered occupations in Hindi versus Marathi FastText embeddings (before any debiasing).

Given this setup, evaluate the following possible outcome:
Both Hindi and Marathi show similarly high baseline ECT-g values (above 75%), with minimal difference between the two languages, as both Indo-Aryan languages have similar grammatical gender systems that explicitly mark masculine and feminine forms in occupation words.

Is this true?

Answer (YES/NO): NO